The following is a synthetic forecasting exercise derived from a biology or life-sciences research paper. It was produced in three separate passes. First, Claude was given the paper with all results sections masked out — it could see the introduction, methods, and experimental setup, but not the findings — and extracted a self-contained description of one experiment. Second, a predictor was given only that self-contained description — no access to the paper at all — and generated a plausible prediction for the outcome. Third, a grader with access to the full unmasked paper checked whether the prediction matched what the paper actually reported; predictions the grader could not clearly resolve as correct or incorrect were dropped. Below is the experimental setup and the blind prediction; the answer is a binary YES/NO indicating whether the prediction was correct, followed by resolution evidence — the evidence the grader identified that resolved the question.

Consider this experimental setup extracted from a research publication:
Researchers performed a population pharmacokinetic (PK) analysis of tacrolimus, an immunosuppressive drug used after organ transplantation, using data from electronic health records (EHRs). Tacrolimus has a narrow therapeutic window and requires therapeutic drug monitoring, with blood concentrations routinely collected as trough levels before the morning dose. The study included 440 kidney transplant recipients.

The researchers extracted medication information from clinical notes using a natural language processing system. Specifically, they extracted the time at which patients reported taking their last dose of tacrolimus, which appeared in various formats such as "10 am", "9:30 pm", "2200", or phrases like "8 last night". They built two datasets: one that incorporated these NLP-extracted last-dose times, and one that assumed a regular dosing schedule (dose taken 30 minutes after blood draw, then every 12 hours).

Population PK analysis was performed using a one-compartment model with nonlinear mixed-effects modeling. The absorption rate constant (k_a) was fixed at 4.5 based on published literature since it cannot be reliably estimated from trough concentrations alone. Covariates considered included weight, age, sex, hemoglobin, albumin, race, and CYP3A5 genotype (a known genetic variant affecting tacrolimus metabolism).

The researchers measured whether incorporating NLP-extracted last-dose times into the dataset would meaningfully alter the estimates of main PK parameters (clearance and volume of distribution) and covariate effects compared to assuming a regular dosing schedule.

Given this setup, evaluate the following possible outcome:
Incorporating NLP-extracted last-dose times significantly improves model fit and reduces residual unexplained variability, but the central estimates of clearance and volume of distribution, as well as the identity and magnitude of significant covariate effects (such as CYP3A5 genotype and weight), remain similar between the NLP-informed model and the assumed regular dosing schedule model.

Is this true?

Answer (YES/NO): NO